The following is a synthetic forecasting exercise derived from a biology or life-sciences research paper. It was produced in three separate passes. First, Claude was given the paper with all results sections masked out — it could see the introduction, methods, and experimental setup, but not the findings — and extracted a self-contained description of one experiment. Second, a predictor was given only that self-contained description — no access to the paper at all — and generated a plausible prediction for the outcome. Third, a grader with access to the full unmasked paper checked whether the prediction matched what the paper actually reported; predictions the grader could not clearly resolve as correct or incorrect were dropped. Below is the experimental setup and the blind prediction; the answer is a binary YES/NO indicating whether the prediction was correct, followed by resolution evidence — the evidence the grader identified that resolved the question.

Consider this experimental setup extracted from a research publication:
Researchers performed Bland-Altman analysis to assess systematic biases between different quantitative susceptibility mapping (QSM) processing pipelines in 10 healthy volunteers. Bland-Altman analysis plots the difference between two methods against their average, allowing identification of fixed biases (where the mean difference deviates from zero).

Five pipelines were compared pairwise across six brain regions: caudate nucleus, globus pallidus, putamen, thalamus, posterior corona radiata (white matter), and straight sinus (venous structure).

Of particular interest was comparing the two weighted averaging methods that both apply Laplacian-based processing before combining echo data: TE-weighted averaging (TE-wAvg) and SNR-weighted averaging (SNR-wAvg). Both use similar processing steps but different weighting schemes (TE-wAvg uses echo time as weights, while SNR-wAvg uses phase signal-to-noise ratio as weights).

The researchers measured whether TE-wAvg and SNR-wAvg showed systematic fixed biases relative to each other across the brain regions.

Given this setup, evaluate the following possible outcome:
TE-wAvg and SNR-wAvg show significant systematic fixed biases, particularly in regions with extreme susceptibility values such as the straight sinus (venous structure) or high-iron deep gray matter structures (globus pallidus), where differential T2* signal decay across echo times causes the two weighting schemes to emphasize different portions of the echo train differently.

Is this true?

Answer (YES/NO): NO